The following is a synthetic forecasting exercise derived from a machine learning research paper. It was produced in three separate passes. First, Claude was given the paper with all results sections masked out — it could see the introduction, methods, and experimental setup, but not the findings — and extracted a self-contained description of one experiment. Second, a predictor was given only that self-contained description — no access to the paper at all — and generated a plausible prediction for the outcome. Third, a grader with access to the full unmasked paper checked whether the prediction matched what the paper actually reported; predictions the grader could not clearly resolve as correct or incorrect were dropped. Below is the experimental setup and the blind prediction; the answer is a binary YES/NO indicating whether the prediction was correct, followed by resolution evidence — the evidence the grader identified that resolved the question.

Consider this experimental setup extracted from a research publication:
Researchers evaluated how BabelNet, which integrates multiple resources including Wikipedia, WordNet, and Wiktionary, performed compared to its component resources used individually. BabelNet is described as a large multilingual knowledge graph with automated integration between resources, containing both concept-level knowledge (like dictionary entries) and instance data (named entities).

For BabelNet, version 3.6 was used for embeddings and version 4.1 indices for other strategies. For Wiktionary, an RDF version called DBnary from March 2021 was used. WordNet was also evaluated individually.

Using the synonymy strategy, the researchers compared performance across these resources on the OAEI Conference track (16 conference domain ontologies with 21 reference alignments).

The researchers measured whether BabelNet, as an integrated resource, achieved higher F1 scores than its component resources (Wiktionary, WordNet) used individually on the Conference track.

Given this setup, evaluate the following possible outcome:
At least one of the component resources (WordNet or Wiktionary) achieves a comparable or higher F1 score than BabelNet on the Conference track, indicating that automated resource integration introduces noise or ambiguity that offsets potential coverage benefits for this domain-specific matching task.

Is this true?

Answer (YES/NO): NO